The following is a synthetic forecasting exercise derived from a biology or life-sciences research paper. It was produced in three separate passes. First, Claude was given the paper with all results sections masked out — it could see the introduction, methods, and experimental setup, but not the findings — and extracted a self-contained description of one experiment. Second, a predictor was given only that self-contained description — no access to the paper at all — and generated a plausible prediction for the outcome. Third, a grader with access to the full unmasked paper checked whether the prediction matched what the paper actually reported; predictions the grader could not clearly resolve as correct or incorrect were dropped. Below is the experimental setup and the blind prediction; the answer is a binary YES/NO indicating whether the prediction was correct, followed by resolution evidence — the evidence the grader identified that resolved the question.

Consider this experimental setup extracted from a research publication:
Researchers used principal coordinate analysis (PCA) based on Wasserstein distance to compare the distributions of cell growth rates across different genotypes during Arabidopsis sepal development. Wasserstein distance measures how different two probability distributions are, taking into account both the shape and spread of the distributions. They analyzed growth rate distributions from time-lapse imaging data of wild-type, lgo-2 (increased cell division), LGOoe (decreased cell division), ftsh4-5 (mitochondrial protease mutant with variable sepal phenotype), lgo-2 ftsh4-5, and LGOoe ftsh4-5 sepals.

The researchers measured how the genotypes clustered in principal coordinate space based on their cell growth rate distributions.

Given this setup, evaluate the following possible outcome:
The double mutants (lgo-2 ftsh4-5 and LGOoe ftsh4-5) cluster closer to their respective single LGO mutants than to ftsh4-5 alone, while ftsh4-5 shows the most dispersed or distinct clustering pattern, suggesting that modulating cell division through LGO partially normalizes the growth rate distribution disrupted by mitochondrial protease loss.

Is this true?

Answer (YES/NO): NO